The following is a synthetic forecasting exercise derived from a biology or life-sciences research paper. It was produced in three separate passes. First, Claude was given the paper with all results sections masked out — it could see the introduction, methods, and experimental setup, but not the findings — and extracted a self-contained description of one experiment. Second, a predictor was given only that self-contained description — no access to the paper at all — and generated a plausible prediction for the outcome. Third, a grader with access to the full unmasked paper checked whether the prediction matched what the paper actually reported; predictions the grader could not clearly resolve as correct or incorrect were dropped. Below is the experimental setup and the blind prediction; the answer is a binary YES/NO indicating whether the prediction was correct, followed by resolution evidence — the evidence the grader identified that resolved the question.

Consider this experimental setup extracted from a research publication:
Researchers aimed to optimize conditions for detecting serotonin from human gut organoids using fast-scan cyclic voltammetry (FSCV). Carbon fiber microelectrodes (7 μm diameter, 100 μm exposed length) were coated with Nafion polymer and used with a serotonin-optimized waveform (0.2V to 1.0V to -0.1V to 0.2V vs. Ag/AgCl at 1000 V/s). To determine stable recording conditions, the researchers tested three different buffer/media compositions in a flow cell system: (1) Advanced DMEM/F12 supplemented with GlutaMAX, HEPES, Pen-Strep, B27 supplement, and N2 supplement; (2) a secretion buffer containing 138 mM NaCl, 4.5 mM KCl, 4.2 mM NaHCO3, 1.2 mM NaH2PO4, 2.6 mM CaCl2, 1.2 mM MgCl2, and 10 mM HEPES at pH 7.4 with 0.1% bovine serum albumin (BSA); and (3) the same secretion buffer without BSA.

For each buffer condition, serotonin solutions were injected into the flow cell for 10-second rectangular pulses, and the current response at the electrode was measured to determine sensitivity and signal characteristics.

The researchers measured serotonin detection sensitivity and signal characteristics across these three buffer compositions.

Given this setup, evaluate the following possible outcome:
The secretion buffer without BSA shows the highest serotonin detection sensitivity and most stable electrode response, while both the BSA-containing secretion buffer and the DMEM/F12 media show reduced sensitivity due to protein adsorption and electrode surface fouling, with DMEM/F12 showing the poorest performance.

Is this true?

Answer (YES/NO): YES